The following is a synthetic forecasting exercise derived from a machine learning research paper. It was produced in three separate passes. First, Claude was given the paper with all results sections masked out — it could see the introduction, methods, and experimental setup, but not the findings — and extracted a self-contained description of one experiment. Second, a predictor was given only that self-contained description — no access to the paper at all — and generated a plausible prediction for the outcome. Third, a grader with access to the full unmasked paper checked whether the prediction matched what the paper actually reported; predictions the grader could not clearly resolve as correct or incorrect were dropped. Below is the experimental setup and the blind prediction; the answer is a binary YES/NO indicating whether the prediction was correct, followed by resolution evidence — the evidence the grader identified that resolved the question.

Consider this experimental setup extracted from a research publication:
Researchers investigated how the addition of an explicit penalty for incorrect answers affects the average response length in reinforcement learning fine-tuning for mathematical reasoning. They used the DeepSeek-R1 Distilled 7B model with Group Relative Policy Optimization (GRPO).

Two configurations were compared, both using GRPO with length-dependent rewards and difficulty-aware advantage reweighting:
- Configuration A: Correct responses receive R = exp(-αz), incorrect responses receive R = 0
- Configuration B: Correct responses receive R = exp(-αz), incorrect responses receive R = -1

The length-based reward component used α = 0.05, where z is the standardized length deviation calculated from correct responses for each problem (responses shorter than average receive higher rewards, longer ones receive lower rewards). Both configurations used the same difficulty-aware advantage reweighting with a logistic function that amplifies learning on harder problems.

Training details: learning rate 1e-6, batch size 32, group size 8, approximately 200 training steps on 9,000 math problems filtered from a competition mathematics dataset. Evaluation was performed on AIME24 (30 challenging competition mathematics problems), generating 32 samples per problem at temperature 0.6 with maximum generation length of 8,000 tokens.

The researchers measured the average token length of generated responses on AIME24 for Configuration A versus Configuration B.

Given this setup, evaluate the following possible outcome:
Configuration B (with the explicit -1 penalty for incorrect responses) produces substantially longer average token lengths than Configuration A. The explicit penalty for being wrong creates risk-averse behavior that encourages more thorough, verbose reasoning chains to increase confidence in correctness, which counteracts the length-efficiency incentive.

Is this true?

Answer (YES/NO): NO